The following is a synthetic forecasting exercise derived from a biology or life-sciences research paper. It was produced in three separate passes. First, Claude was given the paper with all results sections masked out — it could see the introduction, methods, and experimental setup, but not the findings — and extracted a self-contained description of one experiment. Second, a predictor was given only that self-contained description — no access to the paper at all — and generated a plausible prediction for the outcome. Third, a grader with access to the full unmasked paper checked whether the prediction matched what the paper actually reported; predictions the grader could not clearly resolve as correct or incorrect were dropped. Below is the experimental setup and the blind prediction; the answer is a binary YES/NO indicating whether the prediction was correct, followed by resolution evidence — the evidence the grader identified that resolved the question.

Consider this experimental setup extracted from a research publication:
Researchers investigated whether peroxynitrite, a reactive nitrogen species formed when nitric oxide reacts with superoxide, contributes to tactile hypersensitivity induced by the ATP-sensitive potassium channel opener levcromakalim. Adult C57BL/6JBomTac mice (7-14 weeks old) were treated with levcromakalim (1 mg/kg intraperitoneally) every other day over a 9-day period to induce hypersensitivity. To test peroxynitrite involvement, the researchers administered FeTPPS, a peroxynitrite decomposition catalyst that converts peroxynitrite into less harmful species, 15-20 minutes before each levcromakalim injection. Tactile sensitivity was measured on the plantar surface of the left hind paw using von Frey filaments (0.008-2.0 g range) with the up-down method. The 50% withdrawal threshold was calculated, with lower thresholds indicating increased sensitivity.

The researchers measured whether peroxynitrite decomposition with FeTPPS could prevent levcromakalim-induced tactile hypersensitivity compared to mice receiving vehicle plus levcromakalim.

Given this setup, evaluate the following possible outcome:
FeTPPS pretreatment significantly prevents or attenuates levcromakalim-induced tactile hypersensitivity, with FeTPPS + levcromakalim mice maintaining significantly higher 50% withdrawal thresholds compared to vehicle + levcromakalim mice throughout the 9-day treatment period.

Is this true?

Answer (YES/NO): NO